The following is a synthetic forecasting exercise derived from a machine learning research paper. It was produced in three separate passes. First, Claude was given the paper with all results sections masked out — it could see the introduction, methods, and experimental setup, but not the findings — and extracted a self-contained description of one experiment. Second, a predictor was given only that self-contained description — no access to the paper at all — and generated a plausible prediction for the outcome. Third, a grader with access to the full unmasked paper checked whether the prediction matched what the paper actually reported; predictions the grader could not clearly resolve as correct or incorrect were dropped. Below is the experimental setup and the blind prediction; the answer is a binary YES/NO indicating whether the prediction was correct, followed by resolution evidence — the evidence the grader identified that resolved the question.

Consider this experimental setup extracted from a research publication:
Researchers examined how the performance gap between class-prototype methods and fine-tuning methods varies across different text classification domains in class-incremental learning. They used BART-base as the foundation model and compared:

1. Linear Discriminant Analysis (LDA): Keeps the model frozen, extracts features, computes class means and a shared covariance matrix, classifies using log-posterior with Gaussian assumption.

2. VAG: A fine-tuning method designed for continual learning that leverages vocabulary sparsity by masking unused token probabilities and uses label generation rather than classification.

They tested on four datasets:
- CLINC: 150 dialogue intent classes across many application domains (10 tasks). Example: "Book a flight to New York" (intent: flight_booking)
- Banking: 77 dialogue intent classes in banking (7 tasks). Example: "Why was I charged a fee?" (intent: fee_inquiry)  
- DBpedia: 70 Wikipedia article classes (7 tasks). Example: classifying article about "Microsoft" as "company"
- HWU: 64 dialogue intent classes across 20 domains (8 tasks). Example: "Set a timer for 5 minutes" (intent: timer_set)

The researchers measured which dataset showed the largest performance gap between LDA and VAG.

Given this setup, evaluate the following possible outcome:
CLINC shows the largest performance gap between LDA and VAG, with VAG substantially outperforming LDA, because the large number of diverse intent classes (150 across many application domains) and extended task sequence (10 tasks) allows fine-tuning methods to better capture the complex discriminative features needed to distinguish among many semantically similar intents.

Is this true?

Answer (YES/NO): NO